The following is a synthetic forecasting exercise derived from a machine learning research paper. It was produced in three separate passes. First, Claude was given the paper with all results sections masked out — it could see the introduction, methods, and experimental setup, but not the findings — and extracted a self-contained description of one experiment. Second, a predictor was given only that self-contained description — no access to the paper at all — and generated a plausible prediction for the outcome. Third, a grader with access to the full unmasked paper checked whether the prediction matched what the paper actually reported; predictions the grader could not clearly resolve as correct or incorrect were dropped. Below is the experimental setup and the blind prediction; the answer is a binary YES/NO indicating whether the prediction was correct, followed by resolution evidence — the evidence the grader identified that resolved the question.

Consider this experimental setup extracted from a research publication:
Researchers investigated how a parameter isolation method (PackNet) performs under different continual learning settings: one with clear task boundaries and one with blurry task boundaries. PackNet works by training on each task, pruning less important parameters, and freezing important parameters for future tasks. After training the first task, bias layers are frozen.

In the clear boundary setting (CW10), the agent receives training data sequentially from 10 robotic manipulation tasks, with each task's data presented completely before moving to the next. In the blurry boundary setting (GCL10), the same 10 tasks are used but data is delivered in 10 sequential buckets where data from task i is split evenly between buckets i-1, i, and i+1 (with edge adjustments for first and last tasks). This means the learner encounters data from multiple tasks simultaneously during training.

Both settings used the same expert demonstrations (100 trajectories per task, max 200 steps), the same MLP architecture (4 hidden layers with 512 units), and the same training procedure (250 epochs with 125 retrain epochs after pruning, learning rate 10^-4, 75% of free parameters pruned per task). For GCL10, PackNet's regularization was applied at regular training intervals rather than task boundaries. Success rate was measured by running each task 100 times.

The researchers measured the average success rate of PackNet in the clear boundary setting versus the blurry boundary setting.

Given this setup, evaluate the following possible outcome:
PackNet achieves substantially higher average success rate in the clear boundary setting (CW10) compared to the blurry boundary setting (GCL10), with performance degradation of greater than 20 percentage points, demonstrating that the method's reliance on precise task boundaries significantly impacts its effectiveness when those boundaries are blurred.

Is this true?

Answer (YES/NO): YES